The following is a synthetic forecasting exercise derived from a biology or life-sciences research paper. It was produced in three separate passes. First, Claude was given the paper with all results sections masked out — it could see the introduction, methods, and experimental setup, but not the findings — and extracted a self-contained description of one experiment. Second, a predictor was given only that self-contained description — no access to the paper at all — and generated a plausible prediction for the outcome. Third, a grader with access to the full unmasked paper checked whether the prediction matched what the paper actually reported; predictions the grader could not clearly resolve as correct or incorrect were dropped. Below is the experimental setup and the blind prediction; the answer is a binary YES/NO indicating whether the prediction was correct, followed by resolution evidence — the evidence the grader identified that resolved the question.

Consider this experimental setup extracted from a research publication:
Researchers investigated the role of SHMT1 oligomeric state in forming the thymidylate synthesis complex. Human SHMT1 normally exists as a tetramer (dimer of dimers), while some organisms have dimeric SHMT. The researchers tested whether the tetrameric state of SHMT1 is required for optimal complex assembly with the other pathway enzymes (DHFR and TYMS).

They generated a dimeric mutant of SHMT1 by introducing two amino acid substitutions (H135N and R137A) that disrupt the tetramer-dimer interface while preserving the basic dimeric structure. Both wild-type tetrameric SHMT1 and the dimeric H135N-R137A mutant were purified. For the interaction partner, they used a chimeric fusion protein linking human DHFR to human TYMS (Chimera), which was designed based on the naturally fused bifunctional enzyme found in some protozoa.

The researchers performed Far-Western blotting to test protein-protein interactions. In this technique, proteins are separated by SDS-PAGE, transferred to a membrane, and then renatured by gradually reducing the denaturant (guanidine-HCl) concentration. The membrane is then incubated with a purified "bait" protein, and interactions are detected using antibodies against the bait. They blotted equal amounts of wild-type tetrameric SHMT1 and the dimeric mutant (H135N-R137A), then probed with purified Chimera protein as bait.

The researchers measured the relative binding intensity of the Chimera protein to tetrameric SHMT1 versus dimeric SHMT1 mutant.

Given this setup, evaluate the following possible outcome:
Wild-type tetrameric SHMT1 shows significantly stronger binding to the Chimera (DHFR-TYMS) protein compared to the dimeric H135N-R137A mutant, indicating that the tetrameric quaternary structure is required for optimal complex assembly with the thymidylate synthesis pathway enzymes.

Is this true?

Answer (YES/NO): YES